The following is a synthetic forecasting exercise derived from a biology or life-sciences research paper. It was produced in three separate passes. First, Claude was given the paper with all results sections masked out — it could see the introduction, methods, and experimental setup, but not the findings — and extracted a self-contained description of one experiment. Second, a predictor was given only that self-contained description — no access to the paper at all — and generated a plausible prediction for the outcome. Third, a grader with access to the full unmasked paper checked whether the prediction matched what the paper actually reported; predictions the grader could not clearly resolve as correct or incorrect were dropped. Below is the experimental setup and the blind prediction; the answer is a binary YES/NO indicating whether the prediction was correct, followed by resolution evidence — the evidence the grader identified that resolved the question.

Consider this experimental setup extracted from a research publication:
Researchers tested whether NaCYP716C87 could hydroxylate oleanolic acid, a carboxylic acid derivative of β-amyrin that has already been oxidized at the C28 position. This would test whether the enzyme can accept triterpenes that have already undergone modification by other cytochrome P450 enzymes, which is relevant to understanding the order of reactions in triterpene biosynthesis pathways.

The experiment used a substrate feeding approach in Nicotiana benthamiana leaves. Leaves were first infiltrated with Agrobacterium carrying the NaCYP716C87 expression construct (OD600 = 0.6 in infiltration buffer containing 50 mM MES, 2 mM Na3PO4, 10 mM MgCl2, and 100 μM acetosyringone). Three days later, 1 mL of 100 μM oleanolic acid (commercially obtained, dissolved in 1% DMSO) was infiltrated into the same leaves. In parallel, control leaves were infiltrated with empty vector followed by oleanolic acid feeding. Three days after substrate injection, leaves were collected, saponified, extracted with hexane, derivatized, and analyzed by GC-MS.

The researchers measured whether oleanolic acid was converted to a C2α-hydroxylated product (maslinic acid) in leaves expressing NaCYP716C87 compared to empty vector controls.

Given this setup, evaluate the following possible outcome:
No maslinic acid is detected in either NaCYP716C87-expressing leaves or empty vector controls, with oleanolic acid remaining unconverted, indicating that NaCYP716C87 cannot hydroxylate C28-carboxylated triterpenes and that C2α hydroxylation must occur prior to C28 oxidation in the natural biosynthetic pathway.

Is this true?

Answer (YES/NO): NO